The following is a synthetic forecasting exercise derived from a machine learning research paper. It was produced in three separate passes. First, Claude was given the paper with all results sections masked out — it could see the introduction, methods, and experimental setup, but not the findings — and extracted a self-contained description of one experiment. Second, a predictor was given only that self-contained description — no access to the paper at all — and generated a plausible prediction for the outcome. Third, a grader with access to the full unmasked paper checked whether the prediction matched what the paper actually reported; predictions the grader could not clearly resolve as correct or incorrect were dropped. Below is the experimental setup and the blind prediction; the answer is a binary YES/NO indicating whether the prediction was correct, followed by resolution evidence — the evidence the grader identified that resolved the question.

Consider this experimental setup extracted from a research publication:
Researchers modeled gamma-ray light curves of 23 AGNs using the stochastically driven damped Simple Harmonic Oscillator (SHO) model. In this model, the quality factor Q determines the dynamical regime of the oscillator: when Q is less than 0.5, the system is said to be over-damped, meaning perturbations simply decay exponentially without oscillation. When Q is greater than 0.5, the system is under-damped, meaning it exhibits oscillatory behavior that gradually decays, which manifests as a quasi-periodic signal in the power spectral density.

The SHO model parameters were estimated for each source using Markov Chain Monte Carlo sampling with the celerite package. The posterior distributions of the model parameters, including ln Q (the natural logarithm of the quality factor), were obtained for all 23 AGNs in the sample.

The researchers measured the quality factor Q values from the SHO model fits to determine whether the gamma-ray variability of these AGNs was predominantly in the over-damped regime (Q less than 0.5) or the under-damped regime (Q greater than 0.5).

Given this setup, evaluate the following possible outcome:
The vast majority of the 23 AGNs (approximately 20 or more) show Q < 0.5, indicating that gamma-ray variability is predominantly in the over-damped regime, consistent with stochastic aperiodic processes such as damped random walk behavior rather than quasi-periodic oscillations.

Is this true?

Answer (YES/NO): YES